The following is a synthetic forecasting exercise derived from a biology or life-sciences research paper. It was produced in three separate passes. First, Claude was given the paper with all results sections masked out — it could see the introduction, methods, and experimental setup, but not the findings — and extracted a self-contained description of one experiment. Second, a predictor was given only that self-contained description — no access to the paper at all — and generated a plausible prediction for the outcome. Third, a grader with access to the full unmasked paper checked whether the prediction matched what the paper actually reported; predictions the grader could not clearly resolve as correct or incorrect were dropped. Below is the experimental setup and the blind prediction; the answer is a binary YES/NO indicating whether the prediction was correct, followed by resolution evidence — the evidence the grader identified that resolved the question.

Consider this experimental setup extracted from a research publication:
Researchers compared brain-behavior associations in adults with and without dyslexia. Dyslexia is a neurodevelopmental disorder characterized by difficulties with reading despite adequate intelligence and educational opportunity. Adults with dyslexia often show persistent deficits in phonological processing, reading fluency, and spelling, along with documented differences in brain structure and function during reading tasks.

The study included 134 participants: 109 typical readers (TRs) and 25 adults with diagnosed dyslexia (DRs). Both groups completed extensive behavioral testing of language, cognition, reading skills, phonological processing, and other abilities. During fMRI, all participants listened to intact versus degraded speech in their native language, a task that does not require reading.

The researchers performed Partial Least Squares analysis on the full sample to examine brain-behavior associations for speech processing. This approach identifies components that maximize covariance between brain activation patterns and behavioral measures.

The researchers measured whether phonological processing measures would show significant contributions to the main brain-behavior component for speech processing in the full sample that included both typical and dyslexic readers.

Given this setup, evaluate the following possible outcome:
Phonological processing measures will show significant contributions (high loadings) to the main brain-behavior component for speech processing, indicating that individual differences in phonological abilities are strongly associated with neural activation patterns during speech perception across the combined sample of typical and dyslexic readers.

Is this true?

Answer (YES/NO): NO